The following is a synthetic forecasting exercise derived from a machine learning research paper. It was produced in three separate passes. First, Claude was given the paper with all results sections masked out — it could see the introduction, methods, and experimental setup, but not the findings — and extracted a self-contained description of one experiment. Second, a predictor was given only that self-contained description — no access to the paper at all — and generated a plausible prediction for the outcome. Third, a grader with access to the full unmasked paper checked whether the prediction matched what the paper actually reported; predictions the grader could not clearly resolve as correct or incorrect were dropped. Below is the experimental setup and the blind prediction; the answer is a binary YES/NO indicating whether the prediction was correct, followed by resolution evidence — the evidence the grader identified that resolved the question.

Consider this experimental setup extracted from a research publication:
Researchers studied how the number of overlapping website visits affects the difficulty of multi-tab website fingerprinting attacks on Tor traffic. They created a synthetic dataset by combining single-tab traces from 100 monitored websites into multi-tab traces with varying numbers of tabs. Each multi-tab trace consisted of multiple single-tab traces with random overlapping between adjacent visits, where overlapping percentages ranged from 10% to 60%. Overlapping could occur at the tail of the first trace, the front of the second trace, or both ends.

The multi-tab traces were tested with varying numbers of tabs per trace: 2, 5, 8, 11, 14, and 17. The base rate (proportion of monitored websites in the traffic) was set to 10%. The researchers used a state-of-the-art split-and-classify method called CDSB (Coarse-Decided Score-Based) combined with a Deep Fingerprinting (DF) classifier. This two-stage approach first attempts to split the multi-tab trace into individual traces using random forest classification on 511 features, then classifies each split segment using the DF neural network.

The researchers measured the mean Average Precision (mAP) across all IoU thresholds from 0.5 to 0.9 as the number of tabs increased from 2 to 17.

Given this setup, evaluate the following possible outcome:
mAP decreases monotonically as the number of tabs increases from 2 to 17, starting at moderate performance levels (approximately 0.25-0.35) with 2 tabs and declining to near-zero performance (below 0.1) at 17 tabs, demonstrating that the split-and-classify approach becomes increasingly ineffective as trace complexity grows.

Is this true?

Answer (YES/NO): NO